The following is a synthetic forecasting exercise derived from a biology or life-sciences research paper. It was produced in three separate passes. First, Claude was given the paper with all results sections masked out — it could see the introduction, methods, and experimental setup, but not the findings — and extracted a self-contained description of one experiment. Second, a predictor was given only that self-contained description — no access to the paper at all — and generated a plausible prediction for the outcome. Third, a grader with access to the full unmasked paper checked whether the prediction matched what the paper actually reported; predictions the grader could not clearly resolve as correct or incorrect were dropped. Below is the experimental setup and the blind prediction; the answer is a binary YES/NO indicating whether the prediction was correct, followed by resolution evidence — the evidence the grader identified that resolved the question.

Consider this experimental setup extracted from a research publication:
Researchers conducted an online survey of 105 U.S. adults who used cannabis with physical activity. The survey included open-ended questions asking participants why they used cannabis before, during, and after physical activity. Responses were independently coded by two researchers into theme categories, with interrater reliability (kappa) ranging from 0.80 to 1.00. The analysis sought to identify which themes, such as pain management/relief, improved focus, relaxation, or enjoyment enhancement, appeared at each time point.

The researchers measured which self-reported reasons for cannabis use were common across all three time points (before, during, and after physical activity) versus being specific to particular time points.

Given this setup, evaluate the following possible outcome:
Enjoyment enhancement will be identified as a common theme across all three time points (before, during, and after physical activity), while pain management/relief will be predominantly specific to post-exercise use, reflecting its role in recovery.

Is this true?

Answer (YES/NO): NO